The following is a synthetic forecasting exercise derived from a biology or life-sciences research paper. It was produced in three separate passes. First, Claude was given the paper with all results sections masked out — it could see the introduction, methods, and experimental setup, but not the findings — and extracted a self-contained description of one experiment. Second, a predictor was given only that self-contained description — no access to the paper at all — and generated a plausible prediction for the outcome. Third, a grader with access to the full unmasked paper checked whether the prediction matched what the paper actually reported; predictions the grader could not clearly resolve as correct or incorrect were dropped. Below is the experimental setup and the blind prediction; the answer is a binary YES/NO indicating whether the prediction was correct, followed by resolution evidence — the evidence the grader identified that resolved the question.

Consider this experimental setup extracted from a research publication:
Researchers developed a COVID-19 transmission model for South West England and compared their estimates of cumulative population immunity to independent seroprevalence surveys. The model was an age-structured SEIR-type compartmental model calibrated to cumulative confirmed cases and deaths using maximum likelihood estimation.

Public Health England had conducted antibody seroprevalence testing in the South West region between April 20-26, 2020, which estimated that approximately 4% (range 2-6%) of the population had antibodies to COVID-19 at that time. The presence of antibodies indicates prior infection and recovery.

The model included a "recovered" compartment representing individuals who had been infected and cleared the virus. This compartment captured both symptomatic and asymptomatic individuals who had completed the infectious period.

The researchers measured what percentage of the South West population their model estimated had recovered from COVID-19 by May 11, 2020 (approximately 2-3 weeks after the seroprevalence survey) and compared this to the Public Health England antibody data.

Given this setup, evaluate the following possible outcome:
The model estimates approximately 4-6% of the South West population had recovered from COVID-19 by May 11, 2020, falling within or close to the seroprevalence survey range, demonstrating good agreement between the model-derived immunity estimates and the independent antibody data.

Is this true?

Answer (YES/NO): NO